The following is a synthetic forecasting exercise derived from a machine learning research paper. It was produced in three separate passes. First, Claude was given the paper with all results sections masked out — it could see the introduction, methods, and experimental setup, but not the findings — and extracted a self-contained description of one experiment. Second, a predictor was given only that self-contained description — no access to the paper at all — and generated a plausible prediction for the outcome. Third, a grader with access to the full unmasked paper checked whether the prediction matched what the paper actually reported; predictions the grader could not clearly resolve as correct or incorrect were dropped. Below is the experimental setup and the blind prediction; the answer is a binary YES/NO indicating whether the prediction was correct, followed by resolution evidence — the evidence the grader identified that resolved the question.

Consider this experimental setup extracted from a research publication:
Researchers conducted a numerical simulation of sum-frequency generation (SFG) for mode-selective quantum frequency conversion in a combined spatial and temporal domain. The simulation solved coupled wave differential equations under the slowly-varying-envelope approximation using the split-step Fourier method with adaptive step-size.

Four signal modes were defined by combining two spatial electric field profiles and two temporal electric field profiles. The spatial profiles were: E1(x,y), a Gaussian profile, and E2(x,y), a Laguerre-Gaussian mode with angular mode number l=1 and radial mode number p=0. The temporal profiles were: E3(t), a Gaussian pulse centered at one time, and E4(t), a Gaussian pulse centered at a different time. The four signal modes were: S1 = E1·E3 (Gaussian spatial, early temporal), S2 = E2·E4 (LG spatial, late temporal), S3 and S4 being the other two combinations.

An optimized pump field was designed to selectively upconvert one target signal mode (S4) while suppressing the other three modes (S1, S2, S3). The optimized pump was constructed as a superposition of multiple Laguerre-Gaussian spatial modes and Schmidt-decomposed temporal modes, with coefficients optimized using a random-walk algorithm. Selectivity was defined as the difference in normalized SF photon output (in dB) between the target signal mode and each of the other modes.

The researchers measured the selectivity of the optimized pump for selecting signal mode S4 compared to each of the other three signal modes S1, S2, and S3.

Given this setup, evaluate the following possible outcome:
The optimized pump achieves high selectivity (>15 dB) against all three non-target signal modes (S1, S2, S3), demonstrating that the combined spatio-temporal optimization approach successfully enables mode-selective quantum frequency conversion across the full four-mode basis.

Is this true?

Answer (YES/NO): NO